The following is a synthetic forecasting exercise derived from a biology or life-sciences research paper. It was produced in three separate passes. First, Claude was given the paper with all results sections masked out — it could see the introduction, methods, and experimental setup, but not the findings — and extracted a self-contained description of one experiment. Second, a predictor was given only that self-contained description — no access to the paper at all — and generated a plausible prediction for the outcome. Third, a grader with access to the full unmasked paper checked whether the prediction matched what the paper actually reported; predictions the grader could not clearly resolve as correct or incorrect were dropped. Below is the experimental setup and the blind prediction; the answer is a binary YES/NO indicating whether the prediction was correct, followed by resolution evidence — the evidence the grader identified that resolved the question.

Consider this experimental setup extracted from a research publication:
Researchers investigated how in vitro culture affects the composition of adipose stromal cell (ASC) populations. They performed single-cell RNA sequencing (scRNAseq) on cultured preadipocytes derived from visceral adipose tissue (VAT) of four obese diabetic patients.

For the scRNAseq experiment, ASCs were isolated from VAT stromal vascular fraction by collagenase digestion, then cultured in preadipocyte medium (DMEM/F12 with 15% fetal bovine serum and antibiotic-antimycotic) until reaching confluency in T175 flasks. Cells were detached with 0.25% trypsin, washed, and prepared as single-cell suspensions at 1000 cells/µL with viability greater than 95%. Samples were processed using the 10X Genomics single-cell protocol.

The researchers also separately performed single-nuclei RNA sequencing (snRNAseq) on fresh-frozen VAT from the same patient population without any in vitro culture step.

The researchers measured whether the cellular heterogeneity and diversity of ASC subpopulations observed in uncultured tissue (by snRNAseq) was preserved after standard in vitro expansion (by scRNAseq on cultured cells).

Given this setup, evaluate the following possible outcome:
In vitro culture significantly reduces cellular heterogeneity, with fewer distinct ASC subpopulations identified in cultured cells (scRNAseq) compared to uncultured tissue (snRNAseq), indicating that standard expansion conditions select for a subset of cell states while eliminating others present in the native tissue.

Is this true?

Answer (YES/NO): NO